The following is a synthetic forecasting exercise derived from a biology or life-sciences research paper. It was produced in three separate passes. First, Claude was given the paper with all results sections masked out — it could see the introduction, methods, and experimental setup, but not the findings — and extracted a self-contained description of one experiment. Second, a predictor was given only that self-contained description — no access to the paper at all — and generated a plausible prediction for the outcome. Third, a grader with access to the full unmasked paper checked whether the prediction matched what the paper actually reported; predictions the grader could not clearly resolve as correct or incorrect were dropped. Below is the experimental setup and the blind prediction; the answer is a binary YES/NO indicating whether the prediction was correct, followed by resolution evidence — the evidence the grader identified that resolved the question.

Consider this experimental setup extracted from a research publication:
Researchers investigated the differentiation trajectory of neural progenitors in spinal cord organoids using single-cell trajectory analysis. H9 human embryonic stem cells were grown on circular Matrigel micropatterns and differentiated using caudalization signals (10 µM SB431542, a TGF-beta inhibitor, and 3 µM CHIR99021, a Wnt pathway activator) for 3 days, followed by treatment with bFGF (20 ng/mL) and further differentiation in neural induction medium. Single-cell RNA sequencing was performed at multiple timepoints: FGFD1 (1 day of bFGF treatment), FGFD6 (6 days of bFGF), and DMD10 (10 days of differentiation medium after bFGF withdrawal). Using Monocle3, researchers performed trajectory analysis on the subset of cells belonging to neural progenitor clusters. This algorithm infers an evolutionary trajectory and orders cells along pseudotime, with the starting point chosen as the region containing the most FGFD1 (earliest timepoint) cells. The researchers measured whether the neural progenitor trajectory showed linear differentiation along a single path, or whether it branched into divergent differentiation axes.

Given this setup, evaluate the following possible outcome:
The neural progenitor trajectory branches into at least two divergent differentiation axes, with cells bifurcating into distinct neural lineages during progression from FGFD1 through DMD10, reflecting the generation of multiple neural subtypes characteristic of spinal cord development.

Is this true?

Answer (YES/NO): YES